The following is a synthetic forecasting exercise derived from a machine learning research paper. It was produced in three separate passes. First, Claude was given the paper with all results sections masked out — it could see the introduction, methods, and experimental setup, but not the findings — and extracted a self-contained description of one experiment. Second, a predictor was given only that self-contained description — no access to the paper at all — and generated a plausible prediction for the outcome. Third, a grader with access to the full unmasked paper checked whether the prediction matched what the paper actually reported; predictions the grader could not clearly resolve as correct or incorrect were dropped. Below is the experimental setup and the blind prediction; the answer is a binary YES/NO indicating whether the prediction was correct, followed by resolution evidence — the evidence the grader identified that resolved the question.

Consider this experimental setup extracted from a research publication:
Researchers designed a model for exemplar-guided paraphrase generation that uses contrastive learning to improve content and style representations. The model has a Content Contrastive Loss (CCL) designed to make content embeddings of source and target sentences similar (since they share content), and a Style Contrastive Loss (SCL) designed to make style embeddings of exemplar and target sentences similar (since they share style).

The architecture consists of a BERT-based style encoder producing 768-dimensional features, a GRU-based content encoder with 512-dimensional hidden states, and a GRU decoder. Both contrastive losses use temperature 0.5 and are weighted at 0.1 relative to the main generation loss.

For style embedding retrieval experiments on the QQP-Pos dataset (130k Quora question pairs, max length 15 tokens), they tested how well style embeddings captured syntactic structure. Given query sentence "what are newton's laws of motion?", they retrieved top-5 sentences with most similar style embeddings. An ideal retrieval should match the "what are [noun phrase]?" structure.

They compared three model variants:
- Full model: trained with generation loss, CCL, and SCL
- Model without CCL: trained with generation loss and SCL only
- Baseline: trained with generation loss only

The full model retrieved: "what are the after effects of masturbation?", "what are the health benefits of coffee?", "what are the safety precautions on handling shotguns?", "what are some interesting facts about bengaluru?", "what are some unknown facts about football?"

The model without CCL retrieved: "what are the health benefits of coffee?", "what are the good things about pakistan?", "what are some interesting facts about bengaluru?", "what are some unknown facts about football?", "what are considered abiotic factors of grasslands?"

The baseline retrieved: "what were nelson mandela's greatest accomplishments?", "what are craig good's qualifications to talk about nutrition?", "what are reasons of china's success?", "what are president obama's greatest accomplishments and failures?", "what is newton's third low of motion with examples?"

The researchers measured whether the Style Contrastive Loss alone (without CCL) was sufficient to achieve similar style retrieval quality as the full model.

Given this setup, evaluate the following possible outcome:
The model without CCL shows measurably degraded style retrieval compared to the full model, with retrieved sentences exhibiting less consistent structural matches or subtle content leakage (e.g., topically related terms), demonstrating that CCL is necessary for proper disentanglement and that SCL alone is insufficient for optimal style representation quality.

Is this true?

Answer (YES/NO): NO